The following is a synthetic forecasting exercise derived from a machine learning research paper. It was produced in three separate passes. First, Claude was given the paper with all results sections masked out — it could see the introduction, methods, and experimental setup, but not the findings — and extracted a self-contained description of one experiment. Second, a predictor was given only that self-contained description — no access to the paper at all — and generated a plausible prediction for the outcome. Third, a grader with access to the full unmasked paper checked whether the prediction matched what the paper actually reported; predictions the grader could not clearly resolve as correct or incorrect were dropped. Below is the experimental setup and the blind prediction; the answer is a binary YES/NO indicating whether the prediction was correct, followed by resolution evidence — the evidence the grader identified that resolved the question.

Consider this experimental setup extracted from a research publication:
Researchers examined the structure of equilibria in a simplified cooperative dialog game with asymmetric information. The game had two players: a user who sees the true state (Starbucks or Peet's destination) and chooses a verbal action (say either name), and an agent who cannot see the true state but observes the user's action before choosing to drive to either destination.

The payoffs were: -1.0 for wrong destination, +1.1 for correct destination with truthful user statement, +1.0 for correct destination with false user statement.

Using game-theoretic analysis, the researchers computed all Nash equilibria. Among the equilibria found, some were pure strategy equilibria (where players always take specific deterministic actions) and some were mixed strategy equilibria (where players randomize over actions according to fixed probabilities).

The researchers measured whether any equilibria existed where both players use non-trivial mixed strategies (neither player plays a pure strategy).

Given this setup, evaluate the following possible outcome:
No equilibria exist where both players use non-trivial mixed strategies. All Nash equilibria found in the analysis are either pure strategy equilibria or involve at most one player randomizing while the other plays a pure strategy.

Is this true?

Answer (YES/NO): NO